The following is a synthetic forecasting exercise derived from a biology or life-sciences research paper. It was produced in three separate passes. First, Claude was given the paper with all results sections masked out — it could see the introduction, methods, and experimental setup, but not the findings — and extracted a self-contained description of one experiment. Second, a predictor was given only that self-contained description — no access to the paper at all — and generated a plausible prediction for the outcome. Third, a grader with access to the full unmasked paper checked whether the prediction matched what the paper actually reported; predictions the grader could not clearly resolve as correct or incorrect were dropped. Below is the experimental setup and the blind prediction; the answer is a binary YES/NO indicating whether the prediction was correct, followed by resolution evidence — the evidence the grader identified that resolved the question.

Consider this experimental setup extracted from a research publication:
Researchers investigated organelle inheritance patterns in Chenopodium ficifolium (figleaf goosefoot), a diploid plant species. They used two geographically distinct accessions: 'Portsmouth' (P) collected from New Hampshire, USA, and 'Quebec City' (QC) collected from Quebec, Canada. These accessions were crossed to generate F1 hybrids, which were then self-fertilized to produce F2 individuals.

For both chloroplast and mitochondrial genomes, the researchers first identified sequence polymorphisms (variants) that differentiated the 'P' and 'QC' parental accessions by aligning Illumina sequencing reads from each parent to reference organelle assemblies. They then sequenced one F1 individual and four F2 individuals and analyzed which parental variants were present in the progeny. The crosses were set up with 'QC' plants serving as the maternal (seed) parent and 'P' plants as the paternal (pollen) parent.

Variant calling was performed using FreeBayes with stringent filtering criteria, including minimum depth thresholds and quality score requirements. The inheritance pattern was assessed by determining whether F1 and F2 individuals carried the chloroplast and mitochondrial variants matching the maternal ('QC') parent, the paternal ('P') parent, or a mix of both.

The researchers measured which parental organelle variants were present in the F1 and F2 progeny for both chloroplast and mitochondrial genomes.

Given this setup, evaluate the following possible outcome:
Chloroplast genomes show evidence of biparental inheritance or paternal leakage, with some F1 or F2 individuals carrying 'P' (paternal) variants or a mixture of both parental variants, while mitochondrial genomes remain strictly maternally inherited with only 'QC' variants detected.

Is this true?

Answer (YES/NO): NO